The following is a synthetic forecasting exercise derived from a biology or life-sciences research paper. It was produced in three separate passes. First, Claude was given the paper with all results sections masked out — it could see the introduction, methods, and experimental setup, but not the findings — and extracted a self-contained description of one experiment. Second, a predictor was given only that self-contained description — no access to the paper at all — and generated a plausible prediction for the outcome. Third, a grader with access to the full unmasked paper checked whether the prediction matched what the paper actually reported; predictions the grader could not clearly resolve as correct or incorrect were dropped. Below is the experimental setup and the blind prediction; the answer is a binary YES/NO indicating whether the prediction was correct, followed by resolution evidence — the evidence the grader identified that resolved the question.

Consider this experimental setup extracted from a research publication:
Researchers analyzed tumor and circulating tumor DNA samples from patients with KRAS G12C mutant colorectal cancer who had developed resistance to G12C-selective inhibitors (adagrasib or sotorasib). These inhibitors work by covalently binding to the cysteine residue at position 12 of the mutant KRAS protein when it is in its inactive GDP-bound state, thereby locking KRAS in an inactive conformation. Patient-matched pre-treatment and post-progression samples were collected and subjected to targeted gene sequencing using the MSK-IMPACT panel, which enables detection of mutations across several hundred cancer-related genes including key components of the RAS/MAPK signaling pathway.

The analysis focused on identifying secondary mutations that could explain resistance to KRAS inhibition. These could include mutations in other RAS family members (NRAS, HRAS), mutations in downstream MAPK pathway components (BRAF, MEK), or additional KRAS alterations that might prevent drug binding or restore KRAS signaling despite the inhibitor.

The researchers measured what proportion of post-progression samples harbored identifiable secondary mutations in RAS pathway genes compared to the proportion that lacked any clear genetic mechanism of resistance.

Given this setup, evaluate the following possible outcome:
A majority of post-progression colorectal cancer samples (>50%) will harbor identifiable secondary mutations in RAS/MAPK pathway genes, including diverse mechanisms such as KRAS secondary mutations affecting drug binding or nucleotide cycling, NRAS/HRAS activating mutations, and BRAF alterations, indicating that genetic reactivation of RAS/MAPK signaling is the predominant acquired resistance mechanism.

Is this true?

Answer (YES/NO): NO